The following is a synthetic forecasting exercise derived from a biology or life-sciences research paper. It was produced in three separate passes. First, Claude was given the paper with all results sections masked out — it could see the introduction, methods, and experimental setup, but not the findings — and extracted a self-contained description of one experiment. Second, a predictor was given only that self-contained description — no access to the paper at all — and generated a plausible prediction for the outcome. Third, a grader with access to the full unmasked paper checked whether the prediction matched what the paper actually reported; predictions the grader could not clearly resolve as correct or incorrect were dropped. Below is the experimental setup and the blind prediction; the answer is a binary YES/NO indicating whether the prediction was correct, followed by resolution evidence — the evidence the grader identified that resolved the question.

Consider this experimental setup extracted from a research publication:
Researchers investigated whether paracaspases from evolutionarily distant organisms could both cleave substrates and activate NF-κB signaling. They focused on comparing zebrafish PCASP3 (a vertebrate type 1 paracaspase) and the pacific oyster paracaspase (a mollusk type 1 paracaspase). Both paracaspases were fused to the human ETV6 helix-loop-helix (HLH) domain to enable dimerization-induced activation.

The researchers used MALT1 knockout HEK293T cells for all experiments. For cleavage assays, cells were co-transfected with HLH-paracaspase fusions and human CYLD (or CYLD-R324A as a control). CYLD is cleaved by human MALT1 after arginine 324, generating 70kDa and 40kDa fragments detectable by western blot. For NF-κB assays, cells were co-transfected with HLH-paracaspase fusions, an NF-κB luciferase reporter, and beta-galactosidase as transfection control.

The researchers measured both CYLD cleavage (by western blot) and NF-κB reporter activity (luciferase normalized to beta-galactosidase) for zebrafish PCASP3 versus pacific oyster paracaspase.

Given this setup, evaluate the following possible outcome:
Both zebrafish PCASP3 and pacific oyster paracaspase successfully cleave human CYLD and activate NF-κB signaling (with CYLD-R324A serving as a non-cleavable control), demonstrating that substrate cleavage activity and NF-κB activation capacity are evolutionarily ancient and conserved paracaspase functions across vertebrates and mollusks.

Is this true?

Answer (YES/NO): NO